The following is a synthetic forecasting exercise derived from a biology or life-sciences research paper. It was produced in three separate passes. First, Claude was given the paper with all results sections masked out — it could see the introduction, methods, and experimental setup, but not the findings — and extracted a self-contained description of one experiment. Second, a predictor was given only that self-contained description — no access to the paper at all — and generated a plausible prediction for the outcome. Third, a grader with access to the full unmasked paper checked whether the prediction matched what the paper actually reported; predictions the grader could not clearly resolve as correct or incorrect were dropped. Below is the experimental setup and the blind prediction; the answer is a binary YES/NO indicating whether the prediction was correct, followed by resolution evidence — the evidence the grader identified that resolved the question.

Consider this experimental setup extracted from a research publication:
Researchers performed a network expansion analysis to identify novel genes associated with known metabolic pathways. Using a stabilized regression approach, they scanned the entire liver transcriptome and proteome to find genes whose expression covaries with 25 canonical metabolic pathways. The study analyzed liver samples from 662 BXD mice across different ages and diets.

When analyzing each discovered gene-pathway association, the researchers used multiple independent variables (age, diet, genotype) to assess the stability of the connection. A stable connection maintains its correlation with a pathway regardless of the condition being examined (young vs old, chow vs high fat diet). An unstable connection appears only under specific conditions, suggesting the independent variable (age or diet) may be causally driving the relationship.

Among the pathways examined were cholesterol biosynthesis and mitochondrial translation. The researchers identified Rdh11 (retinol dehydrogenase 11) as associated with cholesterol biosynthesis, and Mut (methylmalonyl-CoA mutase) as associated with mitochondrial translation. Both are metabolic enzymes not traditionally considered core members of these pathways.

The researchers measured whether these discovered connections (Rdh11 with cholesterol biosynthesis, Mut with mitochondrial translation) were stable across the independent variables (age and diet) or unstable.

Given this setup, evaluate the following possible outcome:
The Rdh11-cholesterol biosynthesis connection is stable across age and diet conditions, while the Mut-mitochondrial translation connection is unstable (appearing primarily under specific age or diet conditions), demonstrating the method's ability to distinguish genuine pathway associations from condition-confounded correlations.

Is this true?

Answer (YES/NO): NO